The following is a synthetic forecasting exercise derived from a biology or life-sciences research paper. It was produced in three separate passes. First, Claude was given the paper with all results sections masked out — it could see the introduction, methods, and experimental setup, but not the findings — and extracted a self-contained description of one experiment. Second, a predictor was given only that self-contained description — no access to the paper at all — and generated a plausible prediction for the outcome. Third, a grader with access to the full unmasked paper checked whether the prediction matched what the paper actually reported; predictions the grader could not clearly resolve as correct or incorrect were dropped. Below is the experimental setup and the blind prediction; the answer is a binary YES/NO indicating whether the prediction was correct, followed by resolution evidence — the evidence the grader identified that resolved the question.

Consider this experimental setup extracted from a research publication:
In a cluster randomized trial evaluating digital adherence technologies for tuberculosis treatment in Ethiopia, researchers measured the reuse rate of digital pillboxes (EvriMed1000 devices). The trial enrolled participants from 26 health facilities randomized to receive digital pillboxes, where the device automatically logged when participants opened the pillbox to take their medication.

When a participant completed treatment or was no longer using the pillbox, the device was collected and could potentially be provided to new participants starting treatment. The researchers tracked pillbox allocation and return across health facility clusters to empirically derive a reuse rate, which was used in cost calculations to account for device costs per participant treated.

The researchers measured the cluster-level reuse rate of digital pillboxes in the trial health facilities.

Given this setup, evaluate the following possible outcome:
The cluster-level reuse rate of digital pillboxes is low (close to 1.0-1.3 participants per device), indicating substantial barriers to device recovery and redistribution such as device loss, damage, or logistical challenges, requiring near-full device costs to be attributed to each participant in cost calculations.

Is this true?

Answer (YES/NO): NO